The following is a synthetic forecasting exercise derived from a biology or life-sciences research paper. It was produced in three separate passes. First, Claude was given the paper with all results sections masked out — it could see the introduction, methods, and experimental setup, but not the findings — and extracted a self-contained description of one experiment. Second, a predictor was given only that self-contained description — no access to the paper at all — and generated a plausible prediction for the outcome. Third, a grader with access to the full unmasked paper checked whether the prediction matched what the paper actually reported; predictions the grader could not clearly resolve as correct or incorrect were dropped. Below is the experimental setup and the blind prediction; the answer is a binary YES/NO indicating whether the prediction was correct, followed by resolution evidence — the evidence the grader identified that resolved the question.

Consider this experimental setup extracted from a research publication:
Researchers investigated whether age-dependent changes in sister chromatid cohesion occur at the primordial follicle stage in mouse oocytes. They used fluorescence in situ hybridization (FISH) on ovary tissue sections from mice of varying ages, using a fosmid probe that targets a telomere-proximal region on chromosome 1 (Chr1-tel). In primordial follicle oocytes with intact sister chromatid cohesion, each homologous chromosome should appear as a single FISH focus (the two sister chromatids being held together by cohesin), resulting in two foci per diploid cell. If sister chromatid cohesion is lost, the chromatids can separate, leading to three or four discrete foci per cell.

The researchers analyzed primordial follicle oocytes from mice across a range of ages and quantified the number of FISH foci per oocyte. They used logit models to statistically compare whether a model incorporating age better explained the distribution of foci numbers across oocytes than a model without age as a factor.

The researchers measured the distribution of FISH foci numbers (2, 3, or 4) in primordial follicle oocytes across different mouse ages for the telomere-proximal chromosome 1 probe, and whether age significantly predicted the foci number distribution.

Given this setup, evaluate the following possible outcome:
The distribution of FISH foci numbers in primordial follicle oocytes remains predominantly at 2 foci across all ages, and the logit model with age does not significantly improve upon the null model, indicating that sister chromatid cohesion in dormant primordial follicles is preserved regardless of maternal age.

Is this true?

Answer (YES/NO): NO